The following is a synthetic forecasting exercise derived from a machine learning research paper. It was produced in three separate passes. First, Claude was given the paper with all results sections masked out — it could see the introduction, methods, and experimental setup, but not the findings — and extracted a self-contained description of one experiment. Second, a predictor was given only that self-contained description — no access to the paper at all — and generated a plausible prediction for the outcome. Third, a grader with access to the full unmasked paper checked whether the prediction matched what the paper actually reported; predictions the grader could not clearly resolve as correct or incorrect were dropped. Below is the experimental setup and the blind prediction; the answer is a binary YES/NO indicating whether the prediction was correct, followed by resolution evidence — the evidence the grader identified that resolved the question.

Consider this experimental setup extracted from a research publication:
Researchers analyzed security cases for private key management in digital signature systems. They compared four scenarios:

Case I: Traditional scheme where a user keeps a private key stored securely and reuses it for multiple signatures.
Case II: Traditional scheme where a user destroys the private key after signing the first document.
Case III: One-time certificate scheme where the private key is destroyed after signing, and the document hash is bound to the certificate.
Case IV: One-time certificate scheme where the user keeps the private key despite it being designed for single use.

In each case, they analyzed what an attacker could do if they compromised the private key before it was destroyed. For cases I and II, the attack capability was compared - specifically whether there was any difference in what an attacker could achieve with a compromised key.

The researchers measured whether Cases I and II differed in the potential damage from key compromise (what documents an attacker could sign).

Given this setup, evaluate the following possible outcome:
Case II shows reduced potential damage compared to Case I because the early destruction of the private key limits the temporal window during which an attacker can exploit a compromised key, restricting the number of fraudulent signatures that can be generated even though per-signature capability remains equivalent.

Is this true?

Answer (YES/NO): NO